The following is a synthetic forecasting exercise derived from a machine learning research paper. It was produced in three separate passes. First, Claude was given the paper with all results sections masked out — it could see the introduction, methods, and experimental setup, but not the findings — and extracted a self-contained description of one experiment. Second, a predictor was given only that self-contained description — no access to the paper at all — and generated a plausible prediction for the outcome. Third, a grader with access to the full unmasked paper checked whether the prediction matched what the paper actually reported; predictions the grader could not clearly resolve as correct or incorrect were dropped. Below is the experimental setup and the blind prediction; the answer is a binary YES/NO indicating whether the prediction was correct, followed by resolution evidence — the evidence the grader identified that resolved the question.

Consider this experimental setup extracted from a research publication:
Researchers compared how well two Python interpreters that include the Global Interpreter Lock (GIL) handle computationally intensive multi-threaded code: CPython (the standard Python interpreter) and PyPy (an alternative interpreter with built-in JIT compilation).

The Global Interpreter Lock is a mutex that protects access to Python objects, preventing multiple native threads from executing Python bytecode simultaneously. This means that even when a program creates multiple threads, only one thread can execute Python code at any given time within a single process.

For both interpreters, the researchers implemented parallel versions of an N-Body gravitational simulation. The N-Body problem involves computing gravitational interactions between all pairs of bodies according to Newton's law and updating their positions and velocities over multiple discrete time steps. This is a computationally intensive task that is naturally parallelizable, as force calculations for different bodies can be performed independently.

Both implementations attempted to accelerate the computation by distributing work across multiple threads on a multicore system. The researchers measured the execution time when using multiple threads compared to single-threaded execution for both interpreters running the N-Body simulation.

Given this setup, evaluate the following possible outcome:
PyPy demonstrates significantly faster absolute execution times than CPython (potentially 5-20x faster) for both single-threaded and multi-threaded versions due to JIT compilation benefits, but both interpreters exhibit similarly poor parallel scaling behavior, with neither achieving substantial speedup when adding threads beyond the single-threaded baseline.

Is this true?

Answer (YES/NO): NO